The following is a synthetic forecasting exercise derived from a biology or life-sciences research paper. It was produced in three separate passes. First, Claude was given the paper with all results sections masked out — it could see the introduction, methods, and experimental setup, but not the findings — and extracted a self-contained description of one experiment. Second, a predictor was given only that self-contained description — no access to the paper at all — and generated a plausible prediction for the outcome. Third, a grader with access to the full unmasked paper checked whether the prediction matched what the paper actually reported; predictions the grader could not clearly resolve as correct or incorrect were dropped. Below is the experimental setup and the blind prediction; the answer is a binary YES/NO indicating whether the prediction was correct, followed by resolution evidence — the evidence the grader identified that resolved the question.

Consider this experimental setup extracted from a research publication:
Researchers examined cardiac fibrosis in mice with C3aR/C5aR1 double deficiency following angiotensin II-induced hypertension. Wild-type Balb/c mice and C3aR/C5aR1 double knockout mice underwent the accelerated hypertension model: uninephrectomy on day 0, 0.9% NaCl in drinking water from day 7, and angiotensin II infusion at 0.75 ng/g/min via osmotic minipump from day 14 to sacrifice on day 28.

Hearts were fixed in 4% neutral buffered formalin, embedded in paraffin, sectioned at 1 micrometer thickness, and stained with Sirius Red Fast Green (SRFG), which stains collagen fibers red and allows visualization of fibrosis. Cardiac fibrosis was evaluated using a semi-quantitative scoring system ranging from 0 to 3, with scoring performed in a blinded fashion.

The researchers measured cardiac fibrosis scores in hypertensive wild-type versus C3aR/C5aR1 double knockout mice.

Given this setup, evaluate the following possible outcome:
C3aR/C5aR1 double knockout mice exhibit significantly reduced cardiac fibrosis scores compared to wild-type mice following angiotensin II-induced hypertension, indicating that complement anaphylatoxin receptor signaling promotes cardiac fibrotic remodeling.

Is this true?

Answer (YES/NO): NO